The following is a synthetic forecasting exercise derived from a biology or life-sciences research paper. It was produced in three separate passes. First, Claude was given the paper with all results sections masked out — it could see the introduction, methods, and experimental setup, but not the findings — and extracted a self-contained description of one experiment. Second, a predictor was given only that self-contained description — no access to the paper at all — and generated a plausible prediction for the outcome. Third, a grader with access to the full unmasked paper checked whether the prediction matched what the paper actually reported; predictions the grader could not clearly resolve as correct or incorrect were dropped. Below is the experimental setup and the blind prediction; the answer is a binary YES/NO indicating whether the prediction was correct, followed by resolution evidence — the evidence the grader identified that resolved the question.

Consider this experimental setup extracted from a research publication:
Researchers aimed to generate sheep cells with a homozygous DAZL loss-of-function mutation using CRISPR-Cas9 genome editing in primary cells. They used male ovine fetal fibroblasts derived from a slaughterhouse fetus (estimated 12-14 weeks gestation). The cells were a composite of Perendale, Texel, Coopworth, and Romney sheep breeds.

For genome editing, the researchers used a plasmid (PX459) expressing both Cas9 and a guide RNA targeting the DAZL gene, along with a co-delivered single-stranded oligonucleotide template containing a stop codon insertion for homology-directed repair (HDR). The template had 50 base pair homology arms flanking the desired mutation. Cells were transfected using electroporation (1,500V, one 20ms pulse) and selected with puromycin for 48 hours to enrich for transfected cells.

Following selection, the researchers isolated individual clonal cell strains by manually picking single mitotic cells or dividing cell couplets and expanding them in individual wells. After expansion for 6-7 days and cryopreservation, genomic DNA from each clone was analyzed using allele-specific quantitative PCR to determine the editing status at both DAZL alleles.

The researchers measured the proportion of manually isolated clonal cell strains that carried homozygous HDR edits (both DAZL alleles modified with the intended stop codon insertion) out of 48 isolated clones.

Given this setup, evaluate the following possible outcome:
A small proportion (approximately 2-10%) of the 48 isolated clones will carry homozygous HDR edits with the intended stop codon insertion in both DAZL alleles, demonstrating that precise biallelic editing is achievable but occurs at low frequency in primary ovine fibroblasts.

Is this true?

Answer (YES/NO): YES